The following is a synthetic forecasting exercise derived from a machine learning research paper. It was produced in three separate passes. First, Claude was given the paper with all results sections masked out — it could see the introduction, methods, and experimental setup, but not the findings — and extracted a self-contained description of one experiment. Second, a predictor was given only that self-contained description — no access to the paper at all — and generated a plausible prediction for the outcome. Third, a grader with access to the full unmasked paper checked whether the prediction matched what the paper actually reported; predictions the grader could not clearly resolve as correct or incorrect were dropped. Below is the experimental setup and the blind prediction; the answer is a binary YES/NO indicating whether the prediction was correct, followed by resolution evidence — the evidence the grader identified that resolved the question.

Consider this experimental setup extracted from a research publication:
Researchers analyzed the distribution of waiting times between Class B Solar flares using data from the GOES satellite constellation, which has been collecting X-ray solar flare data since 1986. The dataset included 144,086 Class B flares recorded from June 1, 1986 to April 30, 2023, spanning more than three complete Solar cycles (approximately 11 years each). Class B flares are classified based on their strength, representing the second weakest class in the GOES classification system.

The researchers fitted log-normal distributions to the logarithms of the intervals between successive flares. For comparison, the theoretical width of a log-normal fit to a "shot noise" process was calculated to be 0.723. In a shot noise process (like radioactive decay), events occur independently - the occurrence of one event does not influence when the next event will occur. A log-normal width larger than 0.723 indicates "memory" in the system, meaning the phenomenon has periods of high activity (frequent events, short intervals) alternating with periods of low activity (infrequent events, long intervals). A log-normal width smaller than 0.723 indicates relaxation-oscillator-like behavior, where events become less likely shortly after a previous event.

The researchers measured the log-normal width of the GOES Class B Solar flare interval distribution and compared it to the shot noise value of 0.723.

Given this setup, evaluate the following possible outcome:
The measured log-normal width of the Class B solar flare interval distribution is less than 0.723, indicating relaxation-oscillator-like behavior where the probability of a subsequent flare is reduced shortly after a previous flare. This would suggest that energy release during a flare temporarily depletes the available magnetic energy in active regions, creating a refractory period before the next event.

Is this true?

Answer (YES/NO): NO